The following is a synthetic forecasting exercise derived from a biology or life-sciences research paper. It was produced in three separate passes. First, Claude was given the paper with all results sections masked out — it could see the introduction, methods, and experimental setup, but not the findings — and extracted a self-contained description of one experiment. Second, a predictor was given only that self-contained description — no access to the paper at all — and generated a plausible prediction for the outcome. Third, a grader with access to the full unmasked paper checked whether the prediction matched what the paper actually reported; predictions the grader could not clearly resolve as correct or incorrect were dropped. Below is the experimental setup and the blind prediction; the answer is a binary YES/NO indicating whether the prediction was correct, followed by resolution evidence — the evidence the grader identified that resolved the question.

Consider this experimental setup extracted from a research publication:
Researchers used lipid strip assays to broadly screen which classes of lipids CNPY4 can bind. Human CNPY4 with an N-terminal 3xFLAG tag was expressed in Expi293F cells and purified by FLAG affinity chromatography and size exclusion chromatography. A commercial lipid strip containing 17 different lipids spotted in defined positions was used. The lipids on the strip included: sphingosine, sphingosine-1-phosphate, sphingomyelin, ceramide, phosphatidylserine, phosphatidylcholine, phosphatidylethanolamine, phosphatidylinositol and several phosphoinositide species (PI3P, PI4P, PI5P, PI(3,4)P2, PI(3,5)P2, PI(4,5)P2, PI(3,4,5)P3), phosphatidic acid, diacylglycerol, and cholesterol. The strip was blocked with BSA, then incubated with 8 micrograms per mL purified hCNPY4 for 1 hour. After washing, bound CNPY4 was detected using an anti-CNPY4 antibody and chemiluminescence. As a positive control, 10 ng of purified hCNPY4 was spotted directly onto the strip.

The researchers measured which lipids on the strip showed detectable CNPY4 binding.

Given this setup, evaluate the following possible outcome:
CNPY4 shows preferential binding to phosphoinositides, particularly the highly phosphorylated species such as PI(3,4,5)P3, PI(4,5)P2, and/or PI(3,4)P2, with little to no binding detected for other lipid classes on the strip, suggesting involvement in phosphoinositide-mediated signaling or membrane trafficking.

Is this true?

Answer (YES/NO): NO